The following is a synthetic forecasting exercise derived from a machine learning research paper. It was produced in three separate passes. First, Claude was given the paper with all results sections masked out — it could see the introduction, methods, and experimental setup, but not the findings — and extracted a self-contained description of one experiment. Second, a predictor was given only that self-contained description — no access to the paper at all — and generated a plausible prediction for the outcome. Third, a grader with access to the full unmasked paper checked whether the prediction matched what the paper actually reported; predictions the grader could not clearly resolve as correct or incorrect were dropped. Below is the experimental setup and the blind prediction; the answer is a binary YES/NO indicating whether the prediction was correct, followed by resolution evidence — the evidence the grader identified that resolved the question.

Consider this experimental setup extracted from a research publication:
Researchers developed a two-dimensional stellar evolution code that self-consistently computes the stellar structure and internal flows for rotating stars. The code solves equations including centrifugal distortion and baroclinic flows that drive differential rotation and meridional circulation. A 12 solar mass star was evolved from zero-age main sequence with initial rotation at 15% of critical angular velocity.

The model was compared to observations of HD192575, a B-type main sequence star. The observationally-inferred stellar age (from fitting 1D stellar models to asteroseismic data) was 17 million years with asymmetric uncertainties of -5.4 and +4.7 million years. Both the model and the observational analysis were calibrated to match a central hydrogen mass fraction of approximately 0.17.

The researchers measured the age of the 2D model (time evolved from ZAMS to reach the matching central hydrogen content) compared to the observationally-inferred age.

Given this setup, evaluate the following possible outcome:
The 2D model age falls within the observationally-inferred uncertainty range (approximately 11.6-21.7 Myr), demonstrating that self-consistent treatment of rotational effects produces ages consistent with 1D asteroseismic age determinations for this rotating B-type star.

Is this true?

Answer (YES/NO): YES